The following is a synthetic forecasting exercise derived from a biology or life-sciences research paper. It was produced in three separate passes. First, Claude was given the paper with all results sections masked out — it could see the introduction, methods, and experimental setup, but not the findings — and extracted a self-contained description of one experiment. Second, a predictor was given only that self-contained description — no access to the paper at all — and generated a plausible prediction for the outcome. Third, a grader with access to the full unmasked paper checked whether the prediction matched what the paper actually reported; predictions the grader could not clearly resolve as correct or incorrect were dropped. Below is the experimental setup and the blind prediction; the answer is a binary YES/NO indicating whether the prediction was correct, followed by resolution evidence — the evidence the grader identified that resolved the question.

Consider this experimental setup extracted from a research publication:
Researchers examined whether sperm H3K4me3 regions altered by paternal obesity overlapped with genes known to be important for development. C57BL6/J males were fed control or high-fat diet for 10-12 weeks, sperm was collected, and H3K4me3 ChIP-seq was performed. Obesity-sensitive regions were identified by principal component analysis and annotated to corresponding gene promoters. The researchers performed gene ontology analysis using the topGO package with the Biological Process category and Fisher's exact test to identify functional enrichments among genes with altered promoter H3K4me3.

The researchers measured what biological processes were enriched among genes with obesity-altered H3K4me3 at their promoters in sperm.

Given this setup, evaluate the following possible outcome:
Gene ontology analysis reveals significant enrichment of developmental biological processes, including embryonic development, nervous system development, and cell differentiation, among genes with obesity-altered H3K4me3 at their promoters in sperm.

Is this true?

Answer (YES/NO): YES